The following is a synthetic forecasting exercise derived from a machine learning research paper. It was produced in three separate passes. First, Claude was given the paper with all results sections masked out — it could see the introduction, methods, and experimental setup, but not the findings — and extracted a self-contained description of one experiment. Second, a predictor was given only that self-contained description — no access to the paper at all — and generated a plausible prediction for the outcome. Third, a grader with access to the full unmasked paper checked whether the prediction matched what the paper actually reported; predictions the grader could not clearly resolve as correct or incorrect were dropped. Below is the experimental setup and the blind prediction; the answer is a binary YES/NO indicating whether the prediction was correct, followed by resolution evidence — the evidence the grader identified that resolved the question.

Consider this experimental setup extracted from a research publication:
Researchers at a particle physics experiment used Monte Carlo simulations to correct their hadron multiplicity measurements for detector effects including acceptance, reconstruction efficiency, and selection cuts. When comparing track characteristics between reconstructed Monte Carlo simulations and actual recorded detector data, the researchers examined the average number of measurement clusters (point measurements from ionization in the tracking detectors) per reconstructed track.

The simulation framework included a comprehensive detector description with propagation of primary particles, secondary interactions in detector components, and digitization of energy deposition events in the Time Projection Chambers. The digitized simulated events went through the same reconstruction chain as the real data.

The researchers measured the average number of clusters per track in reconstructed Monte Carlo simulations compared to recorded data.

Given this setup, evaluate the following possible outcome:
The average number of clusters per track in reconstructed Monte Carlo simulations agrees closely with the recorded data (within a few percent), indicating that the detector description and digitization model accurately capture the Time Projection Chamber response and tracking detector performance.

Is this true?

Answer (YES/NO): NO